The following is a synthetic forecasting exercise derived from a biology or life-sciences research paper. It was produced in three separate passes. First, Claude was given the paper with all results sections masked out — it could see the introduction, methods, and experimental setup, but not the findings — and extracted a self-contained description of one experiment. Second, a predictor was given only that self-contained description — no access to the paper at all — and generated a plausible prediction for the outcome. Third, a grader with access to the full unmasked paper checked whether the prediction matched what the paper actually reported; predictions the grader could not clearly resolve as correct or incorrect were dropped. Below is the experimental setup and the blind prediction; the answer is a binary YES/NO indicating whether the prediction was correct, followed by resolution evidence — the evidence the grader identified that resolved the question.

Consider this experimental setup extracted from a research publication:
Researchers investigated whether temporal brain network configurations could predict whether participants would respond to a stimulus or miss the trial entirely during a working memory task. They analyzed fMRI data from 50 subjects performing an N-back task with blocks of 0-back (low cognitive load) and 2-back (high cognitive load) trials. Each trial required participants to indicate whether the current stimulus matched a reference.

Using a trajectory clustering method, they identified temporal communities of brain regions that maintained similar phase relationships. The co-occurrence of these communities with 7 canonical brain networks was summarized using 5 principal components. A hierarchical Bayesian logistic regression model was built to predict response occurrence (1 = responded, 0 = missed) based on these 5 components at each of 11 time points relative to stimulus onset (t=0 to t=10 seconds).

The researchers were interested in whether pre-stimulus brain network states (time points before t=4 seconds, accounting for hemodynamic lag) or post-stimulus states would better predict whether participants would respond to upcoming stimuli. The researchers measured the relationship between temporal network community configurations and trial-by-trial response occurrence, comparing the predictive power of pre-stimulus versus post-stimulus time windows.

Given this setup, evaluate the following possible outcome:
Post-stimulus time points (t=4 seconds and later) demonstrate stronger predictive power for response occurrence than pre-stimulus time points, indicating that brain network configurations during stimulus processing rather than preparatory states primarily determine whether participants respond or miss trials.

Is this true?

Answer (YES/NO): YES